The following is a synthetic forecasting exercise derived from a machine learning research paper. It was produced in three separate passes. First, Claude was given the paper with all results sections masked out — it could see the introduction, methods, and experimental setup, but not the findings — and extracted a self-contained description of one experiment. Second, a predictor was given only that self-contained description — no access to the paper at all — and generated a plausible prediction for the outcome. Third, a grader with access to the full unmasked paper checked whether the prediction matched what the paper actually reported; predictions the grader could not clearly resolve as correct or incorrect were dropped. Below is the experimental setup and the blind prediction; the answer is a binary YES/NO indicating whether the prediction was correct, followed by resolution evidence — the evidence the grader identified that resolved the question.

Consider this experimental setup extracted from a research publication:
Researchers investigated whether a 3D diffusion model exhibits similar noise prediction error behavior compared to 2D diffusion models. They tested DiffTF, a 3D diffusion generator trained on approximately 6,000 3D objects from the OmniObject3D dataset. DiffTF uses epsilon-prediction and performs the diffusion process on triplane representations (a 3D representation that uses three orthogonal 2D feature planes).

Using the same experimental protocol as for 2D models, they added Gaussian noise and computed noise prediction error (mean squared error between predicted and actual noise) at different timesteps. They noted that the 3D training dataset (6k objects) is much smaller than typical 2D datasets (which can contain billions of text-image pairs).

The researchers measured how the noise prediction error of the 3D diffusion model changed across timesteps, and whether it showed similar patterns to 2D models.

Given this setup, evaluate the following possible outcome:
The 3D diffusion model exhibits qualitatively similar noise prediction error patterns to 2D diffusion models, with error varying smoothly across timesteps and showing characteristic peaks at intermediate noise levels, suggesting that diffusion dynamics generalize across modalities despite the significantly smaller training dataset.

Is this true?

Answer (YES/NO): NO